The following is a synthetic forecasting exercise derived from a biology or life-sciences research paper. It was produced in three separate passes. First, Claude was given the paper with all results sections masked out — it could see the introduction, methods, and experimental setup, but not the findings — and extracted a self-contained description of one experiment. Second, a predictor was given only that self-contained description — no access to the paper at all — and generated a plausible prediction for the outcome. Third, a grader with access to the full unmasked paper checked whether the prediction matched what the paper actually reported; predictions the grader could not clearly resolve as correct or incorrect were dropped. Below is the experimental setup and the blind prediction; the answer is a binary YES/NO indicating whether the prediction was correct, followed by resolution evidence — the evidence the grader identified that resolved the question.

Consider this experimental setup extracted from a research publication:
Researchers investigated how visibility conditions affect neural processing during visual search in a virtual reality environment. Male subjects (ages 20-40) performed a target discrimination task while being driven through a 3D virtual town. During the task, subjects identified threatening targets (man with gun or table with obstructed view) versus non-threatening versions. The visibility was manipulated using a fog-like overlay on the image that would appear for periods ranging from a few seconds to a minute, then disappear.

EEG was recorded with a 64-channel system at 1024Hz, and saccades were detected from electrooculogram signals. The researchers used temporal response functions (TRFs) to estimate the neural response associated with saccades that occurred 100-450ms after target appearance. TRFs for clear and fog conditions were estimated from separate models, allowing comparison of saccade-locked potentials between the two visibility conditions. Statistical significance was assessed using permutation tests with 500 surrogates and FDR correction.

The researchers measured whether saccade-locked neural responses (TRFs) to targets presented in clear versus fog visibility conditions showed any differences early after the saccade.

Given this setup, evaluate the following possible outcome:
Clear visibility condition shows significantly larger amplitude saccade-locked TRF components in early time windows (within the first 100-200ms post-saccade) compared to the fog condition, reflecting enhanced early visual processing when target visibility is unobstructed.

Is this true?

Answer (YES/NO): YES